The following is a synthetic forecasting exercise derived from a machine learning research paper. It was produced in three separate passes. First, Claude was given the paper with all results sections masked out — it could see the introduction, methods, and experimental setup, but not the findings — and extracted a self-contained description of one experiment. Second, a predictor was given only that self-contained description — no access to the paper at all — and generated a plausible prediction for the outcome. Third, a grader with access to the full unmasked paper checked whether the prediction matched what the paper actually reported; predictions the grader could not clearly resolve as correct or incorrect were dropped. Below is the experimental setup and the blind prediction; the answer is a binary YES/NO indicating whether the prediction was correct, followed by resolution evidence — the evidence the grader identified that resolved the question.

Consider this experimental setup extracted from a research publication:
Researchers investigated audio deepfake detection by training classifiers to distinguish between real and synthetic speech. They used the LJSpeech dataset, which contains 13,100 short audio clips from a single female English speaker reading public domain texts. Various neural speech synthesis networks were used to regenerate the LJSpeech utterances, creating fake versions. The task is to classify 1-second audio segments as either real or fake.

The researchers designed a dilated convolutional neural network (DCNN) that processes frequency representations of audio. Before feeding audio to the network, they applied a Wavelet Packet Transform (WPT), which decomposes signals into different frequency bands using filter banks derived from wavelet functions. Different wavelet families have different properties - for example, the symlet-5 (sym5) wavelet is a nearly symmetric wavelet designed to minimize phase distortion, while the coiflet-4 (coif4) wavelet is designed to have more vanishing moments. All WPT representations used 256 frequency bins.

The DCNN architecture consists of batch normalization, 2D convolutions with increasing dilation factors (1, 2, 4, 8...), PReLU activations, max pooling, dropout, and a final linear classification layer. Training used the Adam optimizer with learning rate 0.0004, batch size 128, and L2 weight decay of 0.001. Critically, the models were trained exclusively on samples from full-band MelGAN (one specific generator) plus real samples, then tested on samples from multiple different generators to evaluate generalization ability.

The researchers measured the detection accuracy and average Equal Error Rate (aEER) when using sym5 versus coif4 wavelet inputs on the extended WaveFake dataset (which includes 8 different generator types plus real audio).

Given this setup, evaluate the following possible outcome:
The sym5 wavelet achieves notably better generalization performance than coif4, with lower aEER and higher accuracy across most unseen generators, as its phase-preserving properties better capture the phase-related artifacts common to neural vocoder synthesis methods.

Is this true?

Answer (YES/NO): NO